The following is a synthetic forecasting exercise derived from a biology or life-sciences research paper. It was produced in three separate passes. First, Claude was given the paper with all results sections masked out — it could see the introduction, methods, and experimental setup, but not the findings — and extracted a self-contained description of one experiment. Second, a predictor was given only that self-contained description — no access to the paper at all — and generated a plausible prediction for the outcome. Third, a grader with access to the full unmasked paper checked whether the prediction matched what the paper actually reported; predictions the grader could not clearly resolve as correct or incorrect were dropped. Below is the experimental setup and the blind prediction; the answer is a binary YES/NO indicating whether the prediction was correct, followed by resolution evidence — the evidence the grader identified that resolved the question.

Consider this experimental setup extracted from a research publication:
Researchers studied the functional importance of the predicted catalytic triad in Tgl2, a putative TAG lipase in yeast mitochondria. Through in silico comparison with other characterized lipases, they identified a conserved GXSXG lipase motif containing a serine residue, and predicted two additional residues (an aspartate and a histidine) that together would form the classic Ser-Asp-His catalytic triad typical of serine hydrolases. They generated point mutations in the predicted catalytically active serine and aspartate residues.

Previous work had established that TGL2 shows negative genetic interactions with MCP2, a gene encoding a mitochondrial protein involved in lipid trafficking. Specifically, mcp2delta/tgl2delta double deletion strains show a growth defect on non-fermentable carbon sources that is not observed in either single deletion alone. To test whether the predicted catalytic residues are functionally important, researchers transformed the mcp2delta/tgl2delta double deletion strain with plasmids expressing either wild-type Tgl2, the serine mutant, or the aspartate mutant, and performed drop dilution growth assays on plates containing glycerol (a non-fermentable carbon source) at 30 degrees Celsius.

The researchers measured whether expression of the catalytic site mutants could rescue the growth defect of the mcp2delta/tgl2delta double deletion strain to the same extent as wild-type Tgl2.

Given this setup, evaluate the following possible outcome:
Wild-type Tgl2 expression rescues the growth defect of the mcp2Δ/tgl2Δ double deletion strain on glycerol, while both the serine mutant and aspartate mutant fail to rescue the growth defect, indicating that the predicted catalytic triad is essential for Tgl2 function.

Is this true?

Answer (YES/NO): YES